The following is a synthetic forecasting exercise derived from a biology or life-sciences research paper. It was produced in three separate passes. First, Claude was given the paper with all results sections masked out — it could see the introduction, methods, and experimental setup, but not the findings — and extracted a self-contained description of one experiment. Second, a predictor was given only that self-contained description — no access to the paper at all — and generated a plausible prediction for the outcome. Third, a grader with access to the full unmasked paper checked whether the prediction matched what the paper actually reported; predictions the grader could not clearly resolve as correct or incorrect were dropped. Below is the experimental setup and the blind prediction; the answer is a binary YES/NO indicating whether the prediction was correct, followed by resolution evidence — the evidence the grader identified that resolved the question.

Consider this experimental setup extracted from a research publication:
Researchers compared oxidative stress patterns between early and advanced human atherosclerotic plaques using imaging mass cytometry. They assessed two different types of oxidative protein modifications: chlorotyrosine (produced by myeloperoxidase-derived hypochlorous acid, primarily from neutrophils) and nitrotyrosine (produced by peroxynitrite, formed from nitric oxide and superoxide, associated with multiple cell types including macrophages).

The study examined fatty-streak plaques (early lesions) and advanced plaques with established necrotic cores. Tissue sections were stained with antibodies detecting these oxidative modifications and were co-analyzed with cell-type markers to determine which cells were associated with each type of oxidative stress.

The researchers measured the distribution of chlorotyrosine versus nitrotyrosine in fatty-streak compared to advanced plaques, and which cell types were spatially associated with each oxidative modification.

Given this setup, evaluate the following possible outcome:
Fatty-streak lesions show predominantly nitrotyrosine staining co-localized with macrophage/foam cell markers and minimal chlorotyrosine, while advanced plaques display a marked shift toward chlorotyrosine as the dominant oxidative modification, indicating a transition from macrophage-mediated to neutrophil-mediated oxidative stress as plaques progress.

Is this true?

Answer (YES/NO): NO